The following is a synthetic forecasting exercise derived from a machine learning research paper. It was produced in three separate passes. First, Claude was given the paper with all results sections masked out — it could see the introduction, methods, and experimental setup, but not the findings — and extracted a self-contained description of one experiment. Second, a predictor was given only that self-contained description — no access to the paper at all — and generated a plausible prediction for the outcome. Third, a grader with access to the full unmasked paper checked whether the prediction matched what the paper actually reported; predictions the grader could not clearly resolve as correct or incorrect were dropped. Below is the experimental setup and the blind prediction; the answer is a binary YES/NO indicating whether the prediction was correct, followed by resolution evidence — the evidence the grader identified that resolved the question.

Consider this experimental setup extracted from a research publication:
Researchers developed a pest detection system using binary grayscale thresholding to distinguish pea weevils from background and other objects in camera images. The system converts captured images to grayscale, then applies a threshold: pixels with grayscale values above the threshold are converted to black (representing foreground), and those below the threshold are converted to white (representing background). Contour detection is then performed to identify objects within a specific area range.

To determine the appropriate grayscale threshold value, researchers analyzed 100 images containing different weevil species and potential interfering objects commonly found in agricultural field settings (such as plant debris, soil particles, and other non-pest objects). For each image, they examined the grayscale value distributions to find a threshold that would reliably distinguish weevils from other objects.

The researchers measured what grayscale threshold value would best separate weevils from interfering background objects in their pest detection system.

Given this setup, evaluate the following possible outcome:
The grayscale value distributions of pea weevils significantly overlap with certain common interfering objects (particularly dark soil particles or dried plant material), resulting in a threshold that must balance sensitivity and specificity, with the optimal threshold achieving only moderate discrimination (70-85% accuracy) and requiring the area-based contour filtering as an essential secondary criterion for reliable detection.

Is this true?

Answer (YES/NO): NO